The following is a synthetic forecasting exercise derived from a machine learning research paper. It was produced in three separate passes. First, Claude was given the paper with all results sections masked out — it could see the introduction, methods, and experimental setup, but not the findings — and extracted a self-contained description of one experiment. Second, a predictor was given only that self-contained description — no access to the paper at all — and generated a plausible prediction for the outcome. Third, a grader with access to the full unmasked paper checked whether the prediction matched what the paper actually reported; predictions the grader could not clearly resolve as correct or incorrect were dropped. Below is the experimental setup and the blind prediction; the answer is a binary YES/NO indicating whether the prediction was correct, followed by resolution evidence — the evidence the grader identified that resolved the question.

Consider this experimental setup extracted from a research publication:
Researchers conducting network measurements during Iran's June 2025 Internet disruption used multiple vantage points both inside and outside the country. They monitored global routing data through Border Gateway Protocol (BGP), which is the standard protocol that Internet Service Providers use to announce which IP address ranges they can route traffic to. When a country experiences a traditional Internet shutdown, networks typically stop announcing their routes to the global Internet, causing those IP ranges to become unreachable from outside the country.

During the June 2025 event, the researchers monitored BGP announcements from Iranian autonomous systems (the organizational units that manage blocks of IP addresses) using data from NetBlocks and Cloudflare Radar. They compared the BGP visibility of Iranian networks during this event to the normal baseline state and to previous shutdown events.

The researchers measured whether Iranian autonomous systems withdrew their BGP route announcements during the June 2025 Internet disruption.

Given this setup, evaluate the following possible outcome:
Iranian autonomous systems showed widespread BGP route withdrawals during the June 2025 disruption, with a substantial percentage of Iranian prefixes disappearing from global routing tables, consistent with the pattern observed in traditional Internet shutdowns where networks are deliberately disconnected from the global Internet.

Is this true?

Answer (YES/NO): NO